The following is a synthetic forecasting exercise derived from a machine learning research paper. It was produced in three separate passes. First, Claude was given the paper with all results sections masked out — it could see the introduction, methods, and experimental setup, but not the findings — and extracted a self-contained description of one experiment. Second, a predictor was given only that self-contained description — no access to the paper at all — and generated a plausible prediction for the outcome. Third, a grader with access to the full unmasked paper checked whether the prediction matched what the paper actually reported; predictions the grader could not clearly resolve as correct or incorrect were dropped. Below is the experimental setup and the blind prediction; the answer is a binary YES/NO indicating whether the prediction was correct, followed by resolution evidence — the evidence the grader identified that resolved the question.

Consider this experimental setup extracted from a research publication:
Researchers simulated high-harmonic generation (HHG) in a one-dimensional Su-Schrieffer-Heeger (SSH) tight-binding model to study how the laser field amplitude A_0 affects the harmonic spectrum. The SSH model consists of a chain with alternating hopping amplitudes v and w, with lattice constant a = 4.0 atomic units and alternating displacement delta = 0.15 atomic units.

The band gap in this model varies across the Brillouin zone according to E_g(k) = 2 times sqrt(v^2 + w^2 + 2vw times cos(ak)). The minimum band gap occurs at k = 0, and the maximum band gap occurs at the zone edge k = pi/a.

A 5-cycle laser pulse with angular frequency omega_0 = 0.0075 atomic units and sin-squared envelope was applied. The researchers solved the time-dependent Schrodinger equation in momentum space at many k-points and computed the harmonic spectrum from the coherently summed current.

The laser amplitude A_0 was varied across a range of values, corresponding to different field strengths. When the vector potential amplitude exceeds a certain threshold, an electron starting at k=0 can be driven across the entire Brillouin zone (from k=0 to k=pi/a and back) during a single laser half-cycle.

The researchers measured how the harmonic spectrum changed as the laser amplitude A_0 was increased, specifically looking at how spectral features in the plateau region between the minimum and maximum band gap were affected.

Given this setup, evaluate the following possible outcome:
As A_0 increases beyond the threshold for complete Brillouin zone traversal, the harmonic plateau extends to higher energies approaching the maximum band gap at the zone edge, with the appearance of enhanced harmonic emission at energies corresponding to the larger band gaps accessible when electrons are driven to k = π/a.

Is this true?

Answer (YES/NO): NO